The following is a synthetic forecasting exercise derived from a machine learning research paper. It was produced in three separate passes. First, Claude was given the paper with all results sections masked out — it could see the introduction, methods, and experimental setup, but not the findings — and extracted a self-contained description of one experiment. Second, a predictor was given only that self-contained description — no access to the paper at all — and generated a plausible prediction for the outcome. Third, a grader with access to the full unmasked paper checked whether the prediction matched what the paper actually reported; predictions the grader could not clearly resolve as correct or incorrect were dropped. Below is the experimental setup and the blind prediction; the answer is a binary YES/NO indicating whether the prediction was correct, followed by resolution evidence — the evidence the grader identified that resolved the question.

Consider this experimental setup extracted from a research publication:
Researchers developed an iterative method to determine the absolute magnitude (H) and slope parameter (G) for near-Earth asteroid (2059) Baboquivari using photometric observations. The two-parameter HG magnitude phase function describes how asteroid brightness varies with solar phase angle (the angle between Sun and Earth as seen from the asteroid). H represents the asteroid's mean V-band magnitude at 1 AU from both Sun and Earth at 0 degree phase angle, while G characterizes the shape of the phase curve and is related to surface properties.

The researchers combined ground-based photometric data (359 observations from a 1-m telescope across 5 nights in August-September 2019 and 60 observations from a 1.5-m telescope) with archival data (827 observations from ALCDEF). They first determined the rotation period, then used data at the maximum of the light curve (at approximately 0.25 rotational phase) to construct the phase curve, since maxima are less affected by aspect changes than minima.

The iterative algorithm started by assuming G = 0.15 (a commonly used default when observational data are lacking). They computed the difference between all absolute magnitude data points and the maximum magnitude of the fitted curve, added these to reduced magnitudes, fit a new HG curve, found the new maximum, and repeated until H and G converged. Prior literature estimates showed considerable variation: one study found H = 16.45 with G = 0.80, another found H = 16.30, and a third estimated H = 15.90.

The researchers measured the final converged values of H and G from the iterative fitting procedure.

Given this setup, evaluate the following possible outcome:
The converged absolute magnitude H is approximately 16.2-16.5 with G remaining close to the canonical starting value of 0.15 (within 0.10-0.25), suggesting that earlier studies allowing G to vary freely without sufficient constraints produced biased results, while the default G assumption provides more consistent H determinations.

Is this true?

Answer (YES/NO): NO